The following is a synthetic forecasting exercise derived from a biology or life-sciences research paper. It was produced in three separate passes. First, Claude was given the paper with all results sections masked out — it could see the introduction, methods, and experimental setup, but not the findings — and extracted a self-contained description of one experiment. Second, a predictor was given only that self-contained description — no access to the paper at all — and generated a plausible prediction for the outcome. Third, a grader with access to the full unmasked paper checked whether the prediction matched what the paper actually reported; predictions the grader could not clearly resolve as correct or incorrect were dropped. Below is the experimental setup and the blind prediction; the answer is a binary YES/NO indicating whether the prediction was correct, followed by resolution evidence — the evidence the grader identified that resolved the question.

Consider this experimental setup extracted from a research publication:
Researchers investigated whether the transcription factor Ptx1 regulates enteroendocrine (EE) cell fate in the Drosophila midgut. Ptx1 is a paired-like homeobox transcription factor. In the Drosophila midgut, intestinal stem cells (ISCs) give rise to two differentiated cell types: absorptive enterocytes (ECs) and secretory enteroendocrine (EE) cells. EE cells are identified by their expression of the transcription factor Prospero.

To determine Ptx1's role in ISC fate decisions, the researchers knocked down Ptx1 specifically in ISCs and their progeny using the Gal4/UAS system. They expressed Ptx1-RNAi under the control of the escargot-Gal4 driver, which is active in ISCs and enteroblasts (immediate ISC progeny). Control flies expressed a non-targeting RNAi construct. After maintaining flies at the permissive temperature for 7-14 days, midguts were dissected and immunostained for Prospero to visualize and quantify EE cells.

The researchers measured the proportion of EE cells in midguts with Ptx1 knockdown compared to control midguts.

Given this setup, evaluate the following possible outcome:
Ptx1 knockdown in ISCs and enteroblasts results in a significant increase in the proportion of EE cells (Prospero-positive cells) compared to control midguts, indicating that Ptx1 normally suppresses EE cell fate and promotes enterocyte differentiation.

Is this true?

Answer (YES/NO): YES